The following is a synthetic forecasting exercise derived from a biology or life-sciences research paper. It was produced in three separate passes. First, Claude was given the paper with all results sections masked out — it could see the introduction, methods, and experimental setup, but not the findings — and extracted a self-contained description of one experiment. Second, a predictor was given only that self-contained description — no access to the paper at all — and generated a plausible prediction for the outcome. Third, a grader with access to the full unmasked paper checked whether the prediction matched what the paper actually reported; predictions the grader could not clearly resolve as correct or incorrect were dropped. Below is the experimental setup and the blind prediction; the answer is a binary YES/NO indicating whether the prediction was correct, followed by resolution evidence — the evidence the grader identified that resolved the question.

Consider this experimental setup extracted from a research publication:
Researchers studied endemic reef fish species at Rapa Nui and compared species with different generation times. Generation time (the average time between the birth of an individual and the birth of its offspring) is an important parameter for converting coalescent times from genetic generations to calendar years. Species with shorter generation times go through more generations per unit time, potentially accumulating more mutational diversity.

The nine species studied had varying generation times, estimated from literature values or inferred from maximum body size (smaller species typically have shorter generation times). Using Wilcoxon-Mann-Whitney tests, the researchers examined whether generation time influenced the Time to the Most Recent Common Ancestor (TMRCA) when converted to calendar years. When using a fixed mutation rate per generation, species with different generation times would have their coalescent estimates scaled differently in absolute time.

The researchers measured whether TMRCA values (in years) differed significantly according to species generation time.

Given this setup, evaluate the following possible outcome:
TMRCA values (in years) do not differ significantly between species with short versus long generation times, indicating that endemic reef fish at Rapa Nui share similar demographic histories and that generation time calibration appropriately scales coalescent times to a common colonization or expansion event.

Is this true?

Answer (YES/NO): NO